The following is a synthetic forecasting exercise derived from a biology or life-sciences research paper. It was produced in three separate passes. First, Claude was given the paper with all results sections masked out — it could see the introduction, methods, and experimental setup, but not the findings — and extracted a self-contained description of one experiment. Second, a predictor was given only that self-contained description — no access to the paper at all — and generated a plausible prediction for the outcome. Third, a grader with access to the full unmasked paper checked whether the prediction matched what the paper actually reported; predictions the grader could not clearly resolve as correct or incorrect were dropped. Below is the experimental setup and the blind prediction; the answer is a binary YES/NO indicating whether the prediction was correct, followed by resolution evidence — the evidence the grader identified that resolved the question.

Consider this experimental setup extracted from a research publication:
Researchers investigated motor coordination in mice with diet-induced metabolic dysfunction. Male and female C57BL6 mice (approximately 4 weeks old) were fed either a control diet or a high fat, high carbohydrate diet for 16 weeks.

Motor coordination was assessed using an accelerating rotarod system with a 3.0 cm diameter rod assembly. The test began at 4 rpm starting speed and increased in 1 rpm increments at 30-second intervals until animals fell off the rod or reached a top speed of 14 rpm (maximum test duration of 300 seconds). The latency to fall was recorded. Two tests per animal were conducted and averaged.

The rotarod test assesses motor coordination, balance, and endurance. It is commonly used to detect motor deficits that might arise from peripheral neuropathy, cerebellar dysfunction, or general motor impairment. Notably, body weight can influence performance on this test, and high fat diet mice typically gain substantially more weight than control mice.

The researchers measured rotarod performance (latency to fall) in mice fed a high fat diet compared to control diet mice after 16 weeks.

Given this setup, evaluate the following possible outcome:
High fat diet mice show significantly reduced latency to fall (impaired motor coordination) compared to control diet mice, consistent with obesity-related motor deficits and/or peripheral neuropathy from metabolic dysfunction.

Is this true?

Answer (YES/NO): YES